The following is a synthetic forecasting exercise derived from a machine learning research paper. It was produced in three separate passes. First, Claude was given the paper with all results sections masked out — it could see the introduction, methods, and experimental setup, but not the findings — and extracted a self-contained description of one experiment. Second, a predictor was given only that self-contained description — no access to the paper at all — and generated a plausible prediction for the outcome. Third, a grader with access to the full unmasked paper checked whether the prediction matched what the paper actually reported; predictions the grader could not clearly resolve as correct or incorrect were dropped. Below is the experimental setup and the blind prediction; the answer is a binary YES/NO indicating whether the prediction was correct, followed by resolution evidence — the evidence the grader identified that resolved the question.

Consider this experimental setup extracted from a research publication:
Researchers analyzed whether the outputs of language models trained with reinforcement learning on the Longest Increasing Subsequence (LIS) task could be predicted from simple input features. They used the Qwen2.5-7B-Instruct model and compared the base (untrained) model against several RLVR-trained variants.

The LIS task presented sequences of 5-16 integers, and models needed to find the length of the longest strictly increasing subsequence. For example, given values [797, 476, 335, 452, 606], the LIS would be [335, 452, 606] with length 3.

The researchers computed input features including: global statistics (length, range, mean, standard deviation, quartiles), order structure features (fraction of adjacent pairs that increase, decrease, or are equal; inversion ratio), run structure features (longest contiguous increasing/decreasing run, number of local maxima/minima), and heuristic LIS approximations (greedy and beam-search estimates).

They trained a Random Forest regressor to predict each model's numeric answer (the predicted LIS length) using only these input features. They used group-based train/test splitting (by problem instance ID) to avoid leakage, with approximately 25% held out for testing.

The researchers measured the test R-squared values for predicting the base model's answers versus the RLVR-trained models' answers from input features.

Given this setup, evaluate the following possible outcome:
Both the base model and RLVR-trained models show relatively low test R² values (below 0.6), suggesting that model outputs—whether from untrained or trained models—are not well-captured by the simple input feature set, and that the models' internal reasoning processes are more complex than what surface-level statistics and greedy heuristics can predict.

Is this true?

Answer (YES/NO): NO